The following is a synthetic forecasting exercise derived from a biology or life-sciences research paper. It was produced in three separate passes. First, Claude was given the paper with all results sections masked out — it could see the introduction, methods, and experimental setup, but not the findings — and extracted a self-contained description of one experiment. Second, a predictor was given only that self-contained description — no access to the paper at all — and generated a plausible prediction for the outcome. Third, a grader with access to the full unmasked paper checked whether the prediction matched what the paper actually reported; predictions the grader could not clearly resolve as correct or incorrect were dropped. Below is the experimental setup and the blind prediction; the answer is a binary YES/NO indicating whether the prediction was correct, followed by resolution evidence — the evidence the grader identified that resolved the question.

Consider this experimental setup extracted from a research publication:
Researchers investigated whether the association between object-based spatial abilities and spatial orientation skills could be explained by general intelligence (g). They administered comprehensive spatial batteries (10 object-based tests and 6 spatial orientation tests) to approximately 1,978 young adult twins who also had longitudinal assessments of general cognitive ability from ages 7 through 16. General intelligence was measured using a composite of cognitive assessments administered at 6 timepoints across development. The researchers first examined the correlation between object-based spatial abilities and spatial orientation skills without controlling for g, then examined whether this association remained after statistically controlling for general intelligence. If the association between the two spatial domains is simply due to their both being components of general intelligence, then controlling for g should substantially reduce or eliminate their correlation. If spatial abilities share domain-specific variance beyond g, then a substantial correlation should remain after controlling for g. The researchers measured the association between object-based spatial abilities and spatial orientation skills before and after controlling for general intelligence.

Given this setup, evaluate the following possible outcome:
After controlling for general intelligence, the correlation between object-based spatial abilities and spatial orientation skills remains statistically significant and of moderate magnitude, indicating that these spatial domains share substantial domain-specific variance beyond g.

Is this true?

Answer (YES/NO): YES